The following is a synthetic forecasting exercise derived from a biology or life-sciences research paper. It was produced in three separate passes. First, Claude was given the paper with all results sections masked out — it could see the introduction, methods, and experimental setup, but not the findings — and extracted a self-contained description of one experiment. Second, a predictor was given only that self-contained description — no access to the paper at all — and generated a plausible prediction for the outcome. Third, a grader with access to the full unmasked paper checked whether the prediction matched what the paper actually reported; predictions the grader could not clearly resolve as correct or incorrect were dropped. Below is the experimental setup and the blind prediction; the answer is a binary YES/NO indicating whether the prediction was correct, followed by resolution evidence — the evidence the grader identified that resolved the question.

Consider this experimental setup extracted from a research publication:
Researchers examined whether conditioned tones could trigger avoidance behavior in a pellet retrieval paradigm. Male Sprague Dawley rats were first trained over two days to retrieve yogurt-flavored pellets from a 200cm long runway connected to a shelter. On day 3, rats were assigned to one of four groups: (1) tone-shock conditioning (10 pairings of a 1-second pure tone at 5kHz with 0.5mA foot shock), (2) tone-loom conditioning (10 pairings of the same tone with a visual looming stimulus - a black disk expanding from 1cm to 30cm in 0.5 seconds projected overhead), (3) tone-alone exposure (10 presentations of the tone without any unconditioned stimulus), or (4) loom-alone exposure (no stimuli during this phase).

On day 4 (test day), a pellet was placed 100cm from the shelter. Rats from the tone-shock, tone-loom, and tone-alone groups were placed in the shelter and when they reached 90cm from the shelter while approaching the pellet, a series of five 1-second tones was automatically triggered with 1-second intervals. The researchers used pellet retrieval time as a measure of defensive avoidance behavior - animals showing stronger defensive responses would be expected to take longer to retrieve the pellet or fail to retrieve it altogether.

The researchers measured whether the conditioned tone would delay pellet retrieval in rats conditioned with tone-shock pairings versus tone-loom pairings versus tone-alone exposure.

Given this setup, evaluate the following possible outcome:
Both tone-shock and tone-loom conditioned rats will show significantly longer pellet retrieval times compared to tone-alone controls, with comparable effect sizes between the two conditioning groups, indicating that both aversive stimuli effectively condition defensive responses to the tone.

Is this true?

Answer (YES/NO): NO